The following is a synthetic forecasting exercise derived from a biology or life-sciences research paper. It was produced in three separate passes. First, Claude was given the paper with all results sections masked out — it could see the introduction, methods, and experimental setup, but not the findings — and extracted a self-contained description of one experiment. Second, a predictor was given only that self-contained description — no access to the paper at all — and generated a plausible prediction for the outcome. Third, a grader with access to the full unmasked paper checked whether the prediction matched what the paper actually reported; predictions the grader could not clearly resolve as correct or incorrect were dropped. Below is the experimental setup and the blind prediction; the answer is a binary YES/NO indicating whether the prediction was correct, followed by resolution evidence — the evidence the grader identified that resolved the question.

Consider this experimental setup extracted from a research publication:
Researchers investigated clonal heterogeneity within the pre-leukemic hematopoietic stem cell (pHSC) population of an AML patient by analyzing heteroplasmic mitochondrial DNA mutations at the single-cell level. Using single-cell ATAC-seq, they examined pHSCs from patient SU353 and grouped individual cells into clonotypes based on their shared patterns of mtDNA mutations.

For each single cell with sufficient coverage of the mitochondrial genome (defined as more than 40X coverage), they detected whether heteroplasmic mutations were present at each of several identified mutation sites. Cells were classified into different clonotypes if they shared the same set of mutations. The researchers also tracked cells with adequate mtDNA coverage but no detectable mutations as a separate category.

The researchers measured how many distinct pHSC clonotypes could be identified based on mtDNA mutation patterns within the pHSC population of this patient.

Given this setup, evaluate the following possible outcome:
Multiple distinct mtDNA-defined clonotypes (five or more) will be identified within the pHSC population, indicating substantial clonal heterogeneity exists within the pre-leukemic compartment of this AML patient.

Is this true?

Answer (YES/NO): NO